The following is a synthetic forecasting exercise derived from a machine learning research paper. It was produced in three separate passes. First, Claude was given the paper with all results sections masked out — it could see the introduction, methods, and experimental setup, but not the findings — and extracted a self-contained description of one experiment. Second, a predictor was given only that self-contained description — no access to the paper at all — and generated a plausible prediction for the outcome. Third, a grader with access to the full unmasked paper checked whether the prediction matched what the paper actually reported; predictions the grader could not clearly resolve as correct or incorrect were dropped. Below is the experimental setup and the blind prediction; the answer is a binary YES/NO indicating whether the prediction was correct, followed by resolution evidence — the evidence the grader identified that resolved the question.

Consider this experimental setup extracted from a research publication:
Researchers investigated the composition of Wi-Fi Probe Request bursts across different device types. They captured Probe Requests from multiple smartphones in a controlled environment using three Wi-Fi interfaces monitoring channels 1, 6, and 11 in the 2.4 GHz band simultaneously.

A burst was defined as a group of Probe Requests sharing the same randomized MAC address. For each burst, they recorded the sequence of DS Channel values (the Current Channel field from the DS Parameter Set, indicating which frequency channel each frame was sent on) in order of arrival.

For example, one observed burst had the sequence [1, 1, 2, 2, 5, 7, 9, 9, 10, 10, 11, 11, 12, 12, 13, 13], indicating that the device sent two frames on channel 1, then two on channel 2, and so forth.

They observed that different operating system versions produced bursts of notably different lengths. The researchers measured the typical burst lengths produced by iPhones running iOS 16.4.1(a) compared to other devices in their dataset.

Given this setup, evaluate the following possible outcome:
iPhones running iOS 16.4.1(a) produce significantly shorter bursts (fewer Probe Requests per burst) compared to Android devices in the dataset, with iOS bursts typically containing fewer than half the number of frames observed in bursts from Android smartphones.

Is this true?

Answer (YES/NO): NO